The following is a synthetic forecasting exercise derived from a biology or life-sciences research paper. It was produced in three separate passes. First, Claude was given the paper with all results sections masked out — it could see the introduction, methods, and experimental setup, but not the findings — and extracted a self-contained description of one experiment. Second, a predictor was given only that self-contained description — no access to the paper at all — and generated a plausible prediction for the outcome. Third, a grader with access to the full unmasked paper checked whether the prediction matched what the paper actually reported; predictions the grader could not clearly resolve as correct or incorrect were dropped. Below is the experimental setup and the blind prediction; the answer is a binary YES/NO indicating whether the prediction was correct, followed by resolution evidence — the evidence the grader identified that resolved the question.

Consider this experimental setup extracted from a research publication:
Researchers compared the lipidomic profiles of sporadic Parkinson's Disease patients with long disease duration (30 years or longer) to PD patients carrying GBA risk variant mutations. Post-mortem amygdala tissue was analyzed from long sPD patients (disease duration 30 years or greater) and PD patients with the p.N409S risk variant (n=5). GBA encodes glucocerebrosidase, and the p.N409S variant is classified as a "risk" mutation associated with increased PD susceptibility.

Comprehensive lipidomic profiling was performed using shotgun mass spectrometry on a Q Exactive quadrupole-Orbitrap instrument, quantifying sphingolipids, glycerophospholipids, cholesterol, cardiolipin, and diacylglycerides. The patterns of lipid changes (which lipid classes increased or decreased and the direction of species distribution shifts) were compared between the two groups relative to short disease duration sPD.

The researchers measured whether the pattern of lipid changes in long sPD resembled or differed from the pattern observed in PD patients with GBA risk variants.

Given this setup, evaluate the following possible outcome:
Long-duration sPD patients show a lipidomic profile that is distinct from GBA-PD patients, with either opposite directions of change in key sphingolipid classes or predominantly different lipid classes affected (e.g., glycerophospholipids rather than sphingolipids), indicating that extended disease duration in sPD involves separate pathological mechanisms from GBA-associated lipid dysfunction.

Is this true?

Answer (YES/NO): NO